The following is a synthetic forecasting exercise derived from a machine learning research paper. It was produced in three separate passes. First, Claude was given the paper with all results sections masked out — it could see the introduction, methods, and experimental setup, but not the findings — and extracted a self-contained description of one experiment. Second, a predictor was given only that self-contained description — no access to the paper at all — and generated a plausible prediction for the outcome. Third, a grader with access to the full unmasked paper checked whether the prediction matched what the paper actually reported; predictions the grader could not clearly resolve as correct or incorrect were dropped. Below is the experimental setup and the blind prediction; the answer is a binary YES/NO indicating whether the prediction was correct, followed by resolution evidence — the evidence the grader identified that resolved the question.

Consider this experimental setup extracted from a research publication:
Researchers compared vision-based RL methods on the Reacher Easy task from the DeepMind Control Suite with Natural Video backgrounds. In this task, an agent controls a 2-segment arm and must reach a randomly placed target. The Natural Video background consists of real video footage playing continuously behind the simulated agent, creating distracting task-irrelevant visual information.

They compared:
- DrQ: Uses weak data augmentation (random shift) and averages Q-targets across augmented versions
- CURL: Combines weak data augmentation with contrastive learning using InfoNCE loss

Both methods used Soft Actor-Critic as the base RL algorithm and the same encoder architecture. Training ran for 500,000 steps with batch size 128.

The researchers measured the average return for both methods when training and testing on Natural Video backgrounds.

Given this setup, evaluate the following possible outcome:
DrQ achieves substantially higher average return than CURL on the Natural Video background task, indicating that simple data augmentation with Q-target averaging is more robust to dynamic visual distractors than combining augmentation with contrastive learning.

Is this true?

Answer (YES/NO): NO